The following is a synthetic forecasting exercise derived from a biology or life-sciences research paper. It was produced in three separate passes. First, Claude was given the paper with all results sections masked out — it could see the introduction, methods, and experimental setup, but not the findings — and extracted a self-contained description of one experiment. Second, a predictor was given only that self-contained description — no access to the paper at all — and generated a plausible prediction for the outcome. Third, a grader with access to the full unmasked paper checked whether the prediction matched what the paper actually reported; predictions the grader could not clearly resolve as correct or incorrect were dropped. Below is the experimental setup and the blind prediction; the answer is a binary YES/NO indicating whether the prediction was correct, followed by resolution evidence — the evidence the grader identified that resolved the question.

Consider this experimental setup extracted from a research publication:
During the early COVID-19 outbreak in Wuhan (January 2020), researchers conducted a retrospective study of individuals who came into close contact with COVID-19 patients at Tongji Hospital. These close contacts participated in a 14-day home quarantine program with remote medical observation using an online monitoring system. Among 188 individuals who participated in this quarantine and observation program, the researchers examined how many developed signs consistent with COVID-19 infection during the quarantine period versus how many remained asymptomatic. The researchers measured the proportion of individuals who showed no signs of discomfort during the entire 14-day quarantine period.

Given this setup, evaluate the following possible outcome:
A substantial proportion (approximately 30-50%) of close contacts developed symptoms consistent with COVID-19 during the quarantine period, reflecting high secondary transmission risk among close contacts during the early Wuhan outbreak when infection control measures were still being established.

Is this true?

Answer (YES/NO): YES